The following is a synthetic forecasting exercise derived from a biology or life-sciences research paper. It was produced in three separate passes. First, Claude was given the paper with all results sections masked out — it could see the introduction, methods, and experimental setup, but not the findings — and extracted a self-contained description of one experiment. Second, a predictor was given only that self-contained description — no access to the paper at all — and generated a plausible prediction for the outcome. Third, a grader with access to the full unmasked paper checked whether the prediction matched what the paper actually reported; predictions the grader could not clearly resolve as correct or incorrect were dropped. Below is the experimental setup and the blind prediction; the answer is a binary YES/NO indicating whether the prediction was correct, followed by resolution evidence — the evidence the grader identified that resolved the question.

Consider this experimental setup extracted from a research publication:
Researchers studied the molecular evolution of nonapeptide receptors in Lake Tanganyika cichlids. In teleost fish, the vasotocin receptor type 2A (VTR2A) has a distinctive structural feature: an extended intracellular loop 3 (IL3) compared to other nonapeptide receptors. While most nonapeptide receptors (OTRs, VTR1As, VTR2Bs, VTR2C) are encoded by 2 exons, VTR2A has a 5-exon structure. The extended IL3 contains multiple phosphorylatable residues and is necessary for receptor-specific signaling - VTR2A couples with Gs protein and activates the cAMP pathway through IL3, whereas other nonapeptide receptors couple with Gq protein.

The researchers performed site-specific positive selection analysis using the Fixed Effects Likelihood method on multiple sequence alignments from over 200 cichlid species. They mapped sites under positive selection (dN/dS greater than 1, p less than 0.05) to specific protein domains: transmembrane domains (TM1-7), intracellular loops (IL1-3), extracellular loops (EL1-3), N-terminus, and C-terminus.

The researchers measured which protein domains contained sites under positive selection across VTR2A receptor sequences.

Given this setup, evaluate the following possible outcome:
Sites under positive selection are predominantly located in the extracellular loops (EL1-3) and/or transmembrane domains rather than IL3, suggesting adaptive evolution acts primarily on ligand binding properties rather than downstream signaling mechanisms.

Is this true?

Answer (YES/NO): NO